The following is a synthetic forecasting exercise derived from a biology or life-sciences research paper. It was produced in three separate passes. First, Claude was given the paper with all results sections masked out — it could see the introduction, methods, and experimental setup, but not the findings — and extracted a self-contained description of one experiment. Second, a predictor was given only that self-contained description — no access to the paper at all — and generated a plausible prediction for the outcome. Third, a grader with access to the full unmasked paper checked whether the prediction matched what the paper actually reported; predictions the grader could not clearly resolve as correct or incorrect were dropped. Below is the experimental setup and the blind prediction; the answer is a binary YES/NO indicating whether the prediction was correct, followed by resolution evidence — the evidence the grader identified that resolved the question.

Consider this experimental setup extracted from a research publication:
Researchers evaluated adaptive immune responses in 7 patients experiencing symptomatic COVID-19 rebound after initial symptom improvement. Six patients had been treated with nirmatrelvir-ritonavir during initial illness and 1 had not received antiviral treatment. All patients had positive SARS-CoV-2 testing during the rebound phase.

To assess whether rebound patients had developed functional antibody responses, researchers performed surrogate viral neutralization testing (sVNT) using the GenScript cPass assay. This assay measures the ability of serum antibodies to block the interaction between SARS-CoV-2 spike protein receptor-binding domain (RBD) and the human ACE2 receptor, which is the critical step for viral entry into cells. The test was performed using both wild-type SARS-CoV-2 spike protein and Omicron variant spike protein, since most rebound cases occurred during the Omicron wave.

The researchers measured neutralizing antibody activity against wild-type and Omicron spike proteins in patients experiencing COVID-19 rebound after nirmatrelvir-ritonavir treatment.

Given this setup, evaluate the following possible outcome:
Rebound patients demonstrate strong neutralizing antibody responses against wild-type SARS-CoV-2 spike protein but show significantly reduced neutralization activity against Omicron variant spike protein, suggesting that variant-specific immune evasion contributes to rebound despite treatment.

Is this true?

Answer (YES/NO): NO